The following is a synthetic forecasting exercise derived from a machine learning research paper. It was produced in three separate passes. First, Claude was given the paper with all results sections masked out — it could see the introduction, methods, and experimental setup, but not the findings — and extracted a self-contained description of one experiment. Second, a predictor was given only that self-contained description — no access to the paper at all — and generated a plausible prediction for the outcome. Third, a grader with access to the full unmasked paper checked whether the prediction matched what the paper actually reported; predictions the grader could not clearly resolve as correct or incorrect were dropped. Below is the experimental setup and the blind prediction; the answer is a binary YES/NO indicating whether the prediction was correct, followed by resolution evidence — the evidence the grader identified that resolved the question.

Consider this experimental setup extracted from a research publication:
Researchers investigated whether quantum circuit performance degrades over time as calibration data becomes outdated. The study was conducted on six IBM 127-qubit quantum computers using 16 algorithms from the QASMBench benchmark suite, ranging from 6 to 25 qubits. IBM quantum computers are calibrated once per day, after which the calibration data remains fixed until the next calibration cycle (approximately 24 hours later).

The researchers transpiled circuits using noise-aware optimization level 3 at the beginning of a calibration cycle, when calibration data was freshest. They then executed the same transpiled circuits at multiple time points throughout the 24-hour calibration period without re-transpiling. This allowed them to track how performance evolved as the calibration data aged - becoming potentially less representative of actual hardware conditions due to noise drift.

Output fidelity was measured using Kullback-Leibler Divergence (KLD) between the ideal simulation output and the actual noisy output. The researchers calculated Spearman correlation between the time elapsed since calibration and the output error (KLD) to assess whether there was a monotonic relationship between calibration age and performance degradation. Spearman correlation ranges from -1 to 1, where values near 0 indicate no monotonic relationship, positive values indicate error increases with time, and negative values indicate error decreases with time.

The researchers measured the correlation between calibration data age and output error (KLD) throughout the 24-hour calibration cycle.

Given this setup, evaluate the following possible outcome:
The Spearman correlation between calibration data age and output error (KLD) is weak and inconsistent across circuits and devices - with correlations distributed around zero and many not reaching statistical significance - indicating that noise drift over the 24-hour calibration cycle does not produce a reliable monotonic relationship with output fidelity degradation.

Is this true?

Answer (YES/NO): YES